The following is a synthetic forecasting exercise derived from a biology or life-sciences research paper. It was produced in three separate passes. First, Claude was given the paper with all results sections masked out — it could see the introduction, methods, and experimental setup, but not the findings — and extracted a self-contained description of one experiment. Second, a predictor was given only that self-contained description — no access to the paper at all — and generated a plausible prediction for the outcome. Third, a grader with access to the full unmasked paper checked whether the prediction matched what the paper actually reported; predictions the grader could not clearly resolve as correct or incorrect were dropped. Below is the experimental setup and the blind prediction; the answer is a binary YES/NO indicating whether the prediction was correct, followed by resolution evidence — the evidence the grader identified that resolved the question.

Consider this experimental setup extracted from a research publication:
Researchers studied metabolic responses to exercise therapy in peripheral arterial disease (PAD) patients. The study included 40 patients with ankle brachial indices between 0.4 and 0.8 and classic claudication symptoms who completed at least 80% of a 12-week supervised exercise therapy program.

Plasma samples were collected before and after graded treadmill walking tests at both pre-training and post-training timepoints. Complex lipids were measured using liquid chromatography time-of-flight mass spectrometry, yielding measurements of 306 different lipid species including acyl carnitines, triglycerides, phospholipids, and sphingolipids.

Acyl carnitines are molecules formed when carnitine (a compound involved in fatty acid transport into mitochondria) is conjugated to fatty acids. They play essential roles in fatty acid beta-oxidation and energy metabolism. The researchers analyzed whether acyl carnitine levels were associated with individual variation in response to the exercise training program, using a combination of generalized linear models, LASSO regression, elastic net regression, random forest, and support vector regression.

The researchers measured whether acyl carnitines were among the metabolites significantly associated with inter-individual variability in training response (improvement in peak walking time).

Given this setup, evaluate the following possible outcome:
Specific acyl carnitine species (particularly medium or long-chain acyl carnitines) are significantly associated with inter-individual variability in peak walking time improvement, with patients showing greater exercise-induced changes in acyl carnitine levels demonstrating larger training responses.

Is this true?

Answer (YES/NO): NO